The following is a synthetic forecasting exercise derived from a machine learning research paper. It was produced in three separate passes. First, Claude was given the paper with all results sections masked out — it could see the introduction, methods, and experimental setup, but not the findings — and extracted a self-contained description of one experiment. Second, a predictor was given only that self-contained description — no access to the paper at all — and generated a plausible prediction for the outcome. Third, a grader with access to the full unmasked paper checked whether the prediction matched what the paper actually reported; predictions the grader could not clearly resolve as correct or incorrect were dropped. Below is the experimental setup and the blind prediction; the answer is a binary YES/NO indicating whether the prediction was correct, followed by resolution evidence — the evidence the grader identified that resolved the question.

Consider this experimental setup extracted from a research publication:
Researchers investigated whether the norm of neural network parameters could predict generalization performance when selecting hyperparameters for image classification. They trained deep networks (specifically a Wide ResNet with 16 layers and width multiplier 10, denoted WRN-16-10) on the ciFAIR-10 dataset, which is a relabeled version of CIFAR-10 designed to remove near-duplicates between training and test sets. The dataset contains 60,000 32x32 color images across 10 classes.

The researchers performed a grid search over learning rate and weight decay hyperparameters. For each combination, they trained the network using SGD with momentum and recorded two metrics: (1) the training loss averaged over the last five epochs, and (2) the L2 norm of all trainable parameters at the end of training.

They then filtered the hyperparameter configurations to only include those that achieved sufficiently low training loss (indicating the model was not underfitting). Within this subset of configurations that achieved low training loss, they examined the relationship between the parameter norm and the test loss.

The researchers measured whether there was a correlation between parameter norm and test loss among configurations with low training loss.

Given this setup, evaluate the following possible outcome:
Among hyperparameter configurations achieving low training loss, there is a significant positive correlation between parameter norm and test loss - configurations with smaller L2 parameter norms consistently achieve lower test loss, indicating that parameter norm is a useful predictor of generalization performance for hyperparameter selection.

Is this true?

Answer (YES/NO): YES